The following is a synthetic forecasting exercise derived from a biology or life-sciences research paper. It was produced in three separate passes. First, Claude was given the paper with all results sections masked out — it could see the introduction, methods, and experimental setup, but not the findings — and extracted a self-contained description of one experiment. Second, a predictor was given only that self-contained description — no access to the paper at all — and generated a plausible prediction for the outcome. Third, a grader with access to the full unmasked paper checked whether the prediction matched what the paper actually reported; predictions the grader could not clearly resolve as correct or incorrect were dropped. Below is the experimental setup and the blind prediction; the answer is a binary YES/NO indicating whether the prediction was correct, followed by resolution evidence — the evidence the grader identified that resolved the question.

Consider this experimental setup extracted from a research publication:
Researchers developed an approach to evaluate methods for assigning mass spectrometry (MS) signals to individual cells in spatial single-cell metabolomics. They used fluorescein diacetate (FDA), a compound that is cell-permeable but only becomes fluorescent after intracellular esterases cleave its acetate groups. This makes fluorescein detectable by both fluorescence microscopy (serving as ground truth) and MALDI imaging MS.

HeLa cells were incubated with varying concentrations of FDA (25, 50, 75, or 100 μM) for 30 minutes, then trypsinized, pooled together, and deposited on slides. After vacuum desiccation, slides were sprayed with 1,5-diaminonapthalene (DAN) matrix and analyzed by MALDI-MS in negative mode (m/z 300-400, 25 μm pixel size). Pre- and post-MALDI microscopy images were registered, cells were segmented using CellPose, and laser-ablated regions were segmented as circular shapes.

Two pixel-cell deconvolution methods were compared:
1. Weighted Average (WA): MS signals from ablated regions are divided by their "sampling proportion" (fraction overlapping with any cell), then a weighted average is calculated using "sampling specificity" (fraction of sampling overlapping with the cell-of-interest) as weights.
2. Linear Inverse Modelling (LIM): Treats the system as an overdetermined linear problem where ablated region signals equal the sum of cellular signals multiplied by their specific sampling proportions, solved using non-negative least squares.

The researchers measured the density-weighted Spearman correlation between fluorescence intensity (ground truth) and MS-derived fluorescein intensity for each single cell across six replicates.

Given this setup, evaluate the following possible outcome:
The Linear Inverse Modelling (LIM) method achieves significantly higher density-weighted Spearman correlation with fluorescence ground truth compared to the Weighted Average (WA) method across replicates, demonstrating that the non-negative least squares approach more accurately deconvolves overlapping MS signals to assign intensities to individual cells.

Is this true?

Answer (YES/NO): NO